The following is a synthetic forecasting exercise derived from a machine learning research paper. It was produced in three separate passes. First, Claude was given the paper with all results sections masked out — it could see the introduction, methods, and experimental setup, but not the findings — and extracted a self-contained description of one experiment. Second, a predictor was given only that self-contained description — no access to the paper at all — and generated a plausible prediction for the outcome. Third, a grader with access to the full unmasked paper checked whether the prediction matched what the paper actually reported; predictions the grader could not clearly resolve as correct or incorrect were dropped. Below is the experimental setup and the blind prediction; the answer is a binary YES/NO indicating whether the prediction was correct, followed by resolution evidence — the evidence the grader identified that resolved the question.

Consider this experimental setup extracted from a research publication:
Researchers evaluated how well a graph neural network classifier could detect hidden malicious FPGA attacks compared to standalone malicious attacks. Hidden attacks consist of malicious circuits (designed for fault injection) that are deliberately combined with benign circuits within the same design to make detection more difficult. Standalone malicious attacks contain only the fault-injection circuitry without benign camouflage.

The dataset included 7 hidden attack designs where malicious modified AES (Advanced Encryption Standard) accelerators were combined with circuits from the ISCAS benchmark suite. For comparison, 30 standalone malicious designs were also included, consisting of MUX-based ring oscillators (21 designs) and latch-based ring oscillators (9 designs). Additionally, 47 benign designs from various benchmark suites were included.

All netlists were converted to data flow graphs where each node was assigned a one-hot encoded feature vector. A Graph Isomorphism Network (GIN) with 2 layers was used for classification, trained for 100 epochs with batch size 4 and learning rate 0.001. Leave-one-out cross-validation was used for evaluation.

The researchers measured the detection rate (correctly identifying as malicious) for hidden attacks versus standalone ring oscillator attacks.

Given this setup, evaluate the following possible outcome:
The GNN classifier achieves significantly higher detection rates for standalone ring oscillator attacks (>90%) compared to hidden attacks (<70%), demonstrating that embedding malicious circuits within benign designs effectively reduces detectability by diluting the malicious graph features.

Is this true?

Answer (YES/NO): NO